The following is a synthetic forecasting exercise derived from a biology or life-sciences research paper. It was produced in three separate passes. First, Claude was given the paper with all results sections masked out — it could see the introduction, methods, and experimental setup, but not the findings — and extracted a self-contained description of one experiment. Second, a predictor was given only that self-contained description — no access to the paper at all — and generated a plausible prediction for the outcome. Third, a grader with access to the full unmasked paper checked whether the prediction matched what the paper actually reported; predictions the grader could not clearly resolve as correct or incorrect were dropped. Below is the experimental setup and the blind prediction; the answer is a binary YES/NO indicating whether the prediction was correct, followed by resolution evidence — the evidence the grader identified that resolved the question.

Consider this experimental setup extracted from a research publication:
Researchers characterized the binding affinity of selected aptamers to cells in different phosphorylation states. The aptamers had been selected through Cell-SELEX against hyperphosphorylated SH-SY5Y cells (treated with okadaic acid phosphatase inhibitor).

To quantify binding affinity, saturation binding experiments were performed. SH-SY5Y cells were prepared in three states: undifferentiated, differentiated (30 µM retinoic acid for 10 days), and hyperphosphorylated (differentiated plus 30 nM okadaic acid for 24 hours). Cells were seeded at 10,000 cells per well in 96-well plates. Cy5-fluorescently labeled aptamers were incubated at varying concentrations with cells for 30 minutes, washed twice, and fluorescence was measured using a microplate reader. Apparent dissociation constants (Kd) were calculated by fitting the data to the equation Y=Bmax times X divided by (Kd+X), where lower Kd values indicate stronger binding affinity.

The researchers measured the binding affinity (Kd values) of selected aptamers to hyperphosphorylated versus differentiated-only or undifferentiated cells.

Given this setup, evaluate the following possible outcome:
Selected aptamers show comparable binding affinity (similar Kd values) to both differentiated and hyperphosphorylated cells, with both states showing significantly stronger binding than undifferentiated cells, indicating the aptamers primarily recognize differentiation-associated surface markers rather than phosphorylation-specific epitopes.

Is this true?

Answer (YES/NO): NO